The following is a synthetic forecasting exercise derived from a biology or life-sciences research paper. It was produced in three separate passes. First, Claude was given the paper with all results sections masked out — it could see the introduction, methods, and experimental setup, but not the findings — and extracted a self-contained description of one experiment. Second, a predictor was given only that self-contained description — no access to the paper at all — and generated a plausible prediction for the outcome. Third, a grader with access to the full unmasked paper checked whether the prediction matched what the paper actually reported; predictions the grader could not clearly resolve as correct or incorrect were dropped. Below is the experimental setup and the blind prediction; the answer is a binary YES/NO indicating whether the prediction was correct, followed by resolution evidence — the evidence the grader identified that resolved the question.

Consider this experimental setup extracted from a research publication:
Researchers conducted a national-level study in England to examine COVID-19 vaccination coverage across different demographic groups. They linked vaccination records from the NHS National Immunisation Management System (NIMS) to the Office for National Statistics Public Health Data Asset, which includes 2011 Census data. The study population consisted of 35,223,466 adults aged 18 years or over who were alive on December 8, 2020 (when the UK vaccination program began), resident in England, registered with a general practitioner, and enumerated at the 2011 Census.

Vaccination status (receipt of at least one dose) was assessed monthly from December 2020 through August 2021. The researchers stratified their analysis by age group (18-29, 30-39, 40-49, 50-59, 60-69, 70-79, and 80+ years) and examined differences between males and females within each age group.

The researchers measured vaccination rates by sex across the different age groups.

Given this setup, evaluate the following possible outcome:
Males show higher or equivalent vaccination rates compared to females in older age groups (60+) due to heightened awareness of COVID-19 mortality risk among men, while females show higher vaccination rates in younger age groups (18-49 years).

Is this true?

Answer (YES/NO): YES